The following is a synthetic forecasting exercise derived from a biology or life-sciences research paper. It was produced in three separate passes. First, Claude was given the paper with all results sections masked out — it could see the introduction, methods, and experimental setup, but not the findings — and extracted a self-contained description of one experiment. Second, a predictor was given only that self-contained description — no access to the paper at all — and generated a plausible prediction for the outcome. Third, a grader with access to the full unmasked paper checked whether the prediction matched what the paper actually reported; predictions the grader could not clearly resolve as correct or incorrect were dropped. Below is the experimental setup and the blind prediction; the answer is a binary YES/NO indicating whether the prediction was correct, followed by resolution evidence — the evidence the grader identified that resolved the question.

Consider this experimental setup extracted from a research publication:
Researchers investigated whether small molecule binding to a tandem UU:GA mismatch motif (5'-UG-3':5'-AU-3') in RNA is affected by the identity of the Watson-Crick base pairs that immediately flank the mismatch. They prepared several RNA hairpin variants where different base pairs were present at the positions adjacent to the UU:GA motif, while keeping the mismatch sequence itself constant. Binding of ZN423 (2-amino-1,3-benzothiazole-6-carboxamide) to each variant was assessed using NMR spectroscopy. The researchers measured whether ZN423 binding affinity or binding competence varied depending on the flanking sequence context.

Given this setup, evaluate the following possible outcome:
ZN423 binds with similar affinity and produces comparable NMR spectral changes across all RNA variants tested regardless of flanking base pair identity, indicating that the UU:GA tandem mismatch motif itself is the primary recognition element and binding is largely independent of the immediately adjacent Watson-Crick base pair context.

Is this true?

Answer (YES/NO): NO